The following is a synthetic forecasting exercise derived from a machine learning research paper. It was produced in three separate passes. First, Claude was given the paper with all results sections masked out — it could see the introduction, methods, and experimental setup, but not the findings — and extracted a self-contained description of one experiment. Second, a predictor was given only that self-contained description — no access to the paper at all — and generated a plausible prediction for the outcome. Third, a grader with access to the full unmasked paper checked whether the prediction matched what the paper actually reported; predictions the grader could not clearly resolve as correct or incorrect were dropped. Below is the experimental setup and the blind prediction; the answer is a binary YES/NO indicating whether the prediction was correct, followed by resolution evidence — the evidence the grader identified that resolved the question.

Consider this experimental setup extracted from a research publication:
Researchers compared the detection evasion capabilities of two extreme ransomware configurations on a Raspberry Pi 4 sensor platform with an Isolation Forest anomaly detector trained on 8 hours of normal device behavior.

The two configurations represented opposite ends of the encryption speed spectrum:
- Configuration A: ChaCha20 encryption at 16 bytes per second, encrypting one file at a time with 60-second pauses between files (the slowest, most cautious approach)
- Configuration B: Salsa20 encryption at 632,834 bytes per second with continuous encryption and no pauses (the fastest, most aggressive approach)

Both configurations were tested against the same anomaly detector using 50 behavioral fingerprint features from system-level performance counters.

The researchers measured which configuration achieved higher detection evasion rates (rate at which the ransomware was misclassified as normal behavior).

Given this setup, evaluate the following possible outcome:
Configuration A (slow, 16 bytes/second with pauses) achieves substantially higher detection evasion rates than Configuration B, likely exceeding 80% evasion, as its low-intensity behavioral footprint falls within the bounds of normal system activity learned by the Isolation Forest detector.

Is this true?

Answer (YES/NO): YES